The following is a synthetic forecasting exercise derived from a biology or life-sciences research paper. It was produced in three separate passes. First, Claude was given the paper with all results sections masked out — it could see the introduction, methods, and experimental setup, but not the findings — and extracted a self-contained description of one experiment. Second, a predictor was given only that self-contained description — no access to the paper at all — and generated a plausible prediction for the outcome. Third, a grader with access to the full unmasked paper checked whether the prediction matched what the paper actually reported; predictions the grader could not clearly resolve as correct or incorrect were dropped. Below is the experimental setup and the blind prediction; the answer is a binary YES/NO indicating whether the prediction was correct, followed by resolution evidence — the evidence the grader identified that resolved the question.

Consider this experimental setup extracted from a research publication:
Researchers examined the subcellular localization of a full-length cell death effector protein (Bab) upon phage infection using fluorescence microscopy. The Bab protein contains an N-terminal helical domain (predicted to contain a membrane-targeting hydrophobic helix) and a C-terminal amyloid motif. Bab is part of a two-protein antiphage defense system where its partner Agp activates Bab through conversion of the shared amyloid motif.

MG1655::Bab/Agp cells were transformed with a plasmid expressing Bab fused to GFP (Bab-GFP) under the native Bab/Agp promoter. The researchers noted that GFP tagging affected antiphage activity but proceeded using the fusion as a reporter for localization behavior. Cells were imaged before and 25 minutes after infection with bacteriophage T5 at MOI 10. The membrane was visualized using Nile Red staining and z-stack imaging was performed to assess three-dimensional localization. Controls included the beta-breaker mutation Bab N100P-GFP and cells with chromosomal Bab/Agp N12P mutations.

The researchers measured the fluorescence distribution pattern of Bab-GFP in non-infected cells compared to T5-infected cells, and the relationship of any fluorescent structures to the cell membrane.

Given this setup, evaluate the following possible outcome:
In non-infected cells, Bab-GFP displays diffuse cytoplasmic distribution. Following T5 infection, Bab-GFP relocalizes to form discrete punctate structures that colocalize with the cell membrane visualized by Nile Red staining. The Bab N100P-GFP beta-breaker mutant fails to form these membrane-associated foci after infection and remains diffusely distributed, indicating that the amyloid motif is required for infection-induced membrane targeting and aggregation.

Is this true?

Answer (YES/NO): YES